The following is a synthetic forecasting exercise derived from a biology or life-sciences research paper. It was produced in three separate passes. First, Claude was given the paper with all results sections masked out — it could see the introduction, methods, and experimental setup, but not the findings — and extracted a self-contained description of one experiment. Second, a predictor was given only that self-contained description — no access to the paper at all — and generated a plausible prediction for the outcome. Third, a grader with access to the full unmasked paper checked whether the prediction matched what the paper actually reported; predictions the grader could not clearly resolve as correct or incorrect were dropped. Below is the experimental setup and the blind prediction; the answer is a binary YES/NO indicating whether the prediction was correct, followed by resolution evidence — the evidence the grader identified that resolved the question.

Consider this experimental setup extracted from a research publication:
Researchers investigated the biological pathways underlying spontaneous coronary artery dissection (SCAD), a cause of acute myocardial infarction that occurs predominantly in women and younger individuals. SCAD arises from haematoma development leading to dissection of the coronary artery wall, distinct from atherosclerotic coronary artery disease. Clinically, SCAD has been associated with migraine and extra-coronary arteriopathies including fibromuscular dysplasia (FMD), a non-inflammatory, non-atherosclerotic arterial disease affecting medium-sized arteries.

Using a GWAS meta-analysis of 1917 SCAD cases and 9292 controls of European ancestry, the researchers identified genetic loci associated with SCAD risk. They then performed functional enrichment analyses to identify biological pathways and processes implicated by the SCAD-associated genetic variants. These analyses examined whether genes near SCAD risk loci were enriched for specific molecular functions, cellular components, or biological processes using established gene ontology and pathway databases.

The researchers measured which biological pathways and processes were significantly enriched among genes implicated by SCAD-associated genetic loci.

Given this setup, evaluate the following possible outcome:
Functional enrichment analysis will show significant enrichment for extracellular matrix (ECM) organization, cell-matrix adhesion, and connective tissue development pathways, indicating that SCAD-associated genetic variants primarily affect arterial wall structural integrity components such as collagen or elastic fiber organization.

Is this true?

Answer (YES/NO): YES